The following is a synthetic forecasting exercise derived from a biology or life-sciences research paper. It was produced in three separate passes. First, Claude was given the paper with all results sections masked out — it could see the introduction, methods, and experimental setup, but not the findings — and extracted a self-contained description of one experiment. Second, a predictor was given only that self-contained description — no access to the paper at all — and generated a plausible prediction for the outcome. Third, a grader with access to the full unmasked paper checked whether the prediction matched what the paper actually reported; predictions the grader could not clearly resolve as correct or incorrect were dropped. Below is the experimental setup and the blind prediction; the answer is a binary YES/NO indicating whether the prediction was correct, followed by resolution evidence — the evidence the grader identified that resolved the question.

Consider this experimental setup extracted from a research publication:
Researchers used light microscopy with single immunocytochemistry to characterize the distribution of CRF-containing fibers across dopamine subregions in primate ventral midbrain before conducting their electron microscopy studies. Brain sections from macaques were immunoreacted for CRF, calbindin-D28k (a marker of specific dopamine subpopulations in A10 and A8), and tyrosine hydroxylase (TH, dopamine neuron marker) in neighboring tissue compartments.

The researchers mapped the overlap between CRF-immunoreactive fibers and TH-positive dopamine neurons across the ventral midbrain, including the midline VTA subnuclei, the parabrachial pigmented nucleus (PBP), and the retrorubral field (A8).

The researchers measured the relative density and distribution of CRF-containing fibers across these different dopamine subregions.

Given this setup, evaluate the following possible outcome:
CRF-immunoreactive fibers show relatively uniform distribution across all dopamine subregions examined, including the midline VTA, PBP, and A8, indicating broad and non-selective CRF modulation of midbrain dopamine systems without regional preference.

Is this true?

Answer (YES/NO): NO